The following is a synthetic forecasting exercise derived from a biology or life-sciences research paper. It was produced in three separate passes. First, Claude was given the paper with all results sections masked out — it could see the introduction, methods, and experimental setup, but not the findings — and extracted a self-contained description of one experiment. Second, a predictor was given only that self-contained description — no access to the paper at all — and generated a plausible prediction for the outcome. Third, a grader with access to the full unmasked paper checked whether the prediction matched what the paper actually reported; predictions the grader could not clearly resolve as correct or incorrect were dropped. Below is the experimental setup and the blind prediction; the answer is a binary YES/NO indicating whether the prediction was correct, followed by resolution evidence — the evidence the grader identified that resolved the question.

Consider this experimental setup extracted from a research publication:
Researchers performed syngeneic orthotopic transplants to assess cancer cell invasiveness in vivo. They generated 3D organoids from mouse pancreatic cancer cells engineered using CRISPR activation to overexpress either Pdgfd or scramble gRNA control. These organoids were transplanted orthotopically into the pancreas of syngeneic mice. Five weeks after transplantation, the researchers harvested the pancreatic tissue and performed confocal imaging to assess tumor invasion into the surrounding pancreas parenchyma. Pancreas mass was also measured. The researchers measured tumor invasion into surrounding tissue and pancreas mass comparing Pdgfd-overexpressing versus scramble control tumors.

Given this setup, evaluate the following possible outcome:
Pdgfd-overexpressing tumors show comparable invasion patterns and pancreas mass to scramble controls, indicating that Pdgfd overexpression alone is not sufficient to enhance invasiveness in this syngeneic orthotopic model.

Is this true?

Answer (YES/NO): NO